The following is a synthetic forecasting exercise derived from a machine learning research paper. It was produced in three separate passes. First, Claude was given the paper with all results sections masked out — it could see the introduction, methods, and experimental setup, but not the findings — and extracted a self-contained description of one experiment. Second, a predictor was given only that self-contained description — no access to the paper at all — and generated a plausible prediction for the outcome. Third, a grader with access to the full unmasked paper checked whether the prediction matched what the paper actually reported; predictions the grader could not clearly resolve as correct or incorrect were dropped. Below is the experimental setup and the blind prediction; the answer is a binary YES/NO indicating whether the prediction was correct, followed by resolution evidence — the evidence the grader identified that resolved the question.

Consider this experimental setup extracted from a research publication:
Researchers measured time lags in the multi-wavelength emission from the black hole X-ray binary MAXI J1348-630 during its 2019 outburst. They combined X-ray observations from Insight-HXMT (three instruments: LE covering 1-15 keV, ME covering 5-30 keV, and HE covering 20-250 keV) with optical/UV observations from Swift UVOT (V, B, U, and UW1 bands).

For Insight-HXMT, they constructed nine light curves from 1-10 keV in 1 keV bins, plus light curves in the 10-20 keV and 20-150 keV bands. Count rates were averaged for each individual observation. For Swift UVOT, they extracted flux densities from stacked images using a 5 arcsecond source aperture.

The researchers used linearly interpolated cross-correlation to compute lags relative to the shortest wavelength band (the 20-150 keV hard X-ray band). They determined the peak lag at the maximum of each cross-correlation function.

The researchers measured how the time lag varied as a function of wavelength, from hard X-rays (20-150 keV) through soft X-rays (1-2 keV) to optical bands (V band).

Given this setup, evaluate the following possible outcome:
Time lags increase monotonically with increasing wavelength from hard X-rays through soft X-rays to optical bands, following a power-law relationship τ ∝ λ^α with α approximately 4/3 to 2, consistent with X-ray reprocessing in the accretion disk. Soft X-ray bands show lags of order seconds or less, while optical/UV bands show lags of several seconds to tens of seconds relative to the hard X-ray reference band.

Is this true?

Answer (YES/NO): NO